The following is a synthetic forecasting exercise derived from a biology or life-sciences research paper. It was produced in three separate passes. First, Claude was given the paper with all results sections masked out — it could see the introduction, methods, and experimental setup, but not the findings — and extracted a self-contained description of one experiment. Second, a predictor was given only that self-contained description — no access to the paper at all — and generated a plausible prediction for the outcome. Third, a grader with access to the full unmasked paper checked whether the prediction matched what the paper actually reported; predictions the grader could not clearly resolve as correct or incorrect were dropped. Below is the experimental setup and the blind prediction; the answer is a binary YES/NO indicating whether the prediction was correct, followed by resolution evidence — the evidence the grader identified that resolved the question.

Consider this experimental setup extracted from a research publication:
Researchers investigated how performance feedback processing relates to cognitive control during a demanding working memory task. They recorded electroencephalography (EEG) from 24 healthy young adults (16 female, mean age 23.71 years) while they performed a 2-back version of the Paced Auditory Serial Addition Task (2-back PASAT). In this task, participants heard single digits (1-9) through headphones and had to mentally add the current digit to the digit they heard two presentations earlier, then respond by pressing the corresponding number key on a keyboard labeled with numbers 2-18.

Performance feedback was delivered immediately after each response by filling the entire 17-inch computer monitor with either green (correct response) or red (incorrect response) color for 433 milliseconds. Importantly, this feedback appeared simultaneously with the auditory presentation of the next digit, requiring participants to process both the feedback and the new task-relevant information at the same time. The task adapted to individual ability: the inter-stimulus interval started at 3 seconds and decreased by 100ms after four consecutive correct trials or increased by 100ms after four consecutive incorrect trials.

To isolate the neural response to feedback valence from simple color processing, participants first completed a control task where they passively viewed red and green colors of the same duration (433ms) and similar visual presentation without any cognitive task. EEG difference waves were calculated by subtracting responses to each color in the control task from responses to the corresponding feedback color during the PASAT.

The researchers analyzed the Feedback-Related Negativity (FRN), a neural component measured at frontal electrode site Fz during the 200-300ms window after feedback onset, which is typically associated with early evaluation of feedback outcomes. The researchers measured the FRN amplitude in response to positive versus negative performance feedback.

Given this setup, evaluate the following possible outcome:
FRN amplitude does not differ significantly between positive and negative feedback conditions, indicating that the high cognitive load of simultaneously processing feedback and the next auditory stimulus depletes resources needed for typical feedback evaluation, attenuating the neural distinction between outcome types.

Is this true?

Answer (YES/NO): NO